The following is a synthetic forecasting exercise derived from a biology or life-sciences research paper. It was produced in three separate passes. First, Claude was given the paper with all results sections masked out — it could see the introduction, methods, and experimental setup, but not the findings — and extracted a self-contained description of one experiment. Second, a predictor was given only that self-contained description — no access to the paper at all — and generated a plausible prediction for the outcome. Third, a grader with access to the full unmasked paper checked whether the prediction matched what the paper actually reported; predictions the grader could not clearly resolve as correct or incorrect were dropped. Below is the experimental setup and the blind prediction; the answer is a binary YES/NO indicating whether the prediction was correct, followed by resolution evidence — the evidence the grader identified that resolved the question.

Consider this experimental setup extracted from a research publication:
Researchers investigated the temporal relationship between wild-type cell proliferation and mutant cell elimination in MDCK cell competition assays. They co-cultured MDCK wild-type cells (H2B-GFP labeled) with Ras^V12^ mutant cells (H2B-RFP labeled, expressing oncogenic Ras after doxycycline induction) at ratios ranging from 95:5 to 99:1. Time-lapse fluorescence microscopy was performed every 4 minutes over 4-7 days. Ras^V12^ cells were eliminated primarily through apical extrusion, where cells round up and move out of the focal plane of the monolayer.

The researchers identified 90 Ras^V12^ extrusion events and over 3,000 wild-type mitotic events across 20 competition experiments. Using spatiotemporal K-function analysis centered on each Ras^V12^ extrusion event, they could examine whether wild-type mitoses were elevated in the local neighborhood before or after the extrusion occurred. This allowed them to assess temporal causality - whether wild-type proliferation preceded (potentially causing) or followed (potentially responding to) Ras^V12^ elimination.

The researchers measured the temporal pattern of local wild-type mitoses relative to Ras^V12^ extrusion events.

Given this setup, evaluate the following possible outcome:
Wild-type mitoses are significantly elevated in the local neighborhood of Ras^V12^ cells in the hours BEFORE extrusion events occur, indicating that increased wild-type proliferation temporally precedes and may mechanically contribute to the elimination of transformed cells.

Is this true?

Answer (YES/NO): YES